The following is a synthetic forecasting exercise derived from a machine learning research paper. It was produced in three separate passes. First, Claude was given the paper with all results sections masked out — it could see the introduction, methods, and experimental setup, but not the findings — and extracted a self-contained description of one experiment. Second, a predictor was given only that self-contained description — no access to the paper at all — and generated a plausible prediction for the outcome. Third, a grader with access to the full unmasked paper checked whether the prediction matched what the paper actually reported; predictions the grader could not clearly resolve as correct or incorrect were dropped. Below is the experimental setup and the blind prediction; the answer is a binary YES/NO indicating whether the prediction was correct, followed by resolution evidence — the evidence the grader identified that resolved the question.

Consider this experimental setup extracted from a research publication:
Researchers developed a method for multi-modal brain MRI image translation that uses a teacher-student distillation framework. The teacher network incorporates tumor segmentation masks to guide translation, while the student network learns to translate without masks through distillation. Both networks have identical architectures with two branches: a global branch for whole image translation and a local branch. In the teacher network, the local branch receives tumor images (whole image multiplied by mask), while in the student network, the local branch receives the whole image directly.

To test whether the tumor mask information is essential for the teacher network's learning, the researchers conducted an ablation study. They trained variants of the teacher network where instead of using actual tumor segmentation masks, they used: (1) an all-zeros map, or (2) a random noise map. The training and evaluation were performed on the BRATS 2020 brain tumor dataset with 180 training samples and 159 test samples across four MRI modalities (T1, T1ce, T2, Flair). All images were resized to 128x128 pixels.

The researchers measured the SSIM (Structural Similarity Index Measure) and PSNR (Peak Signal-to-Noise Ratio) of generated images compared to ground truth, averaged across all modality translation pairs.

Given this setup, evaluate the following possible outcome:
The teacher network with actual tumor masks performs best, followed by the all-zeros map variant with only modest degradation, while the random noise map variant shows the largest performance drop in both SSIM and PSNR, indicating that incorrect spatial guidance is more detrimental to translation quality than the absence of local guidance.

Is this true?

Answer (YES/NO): NO